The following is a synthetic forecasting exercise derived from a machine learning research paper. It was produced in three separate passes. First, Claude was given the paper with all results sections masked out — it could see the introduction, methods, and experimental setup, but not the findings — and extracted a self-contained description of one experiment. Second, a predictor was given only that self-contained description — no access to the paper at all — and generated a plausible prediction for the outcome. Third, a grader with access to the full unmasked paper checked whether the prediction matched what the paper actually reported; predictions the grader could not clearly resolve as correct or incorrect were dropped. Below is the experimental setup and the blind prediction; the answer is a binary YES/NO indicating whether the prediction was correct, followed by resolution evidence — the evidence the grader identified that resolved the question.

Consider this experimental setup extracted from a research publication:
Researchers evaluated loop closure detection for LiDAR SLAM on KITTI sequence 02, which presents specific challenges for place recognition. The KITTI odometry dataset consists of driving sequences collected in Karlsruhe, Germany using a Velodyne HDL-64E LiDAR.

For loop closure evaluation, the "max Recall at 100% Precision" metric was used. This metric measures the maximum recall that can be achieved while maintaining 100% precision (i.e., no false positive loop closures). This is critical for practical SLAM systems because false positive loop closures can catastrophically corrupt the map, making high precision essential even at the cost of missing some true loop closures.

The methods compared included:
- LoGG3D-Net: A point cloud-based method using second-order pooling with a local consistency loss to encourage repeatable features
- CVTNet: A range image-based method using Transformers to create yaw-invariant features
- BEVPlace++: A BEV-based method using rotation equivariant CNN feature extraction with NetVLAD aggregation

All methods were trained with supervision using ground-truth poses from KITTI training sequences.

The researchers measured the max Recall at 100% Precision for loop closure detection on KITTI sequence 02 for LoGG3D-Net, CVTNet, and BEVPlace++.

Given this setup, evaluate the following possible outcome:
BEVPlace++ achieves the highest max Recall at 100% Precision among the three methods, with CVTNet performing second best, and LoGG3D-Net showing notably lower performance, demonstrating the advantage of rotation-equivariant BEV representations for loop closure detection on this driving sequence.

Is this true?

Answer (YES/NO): NO